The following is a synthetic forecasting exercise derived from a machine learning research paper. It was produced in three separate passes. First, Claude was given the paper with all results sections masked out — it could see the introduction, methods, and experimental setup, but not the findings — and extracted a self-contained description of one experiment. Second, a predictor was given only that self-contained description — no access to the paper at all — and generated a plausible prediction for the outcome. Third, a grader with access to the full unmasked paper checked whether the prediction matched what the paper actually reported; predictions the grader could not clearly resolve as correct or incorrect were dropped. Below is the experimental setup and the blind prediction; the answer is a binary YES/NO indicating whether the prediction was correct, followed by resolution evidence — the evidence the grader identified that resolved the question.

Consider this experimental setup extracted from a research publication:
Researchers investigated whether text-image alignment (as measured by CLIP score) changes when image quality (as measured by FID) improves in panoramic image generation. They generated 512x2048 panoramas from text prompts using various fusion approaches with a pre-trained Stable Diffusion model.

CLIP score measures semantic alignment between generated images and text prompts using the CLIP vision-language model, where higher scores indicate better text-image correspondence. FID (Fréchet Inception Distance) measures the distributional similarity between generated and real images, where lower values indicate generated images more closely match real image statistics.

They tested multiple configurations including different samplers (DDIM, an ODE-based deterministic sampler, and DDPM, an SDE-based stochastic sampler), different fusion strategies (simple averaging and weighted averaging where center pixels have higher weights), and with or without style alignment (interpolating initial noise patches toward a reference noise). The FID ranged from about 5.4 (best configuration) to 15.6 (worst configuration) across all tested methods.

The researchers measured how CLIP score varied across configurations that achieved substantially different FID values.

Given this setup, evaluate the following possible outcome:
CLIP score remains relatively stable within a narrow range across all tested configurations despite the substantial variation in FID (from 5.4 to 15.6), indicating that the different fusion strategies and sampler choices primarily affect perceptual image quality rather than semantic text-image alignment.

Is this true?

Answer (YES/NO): YES